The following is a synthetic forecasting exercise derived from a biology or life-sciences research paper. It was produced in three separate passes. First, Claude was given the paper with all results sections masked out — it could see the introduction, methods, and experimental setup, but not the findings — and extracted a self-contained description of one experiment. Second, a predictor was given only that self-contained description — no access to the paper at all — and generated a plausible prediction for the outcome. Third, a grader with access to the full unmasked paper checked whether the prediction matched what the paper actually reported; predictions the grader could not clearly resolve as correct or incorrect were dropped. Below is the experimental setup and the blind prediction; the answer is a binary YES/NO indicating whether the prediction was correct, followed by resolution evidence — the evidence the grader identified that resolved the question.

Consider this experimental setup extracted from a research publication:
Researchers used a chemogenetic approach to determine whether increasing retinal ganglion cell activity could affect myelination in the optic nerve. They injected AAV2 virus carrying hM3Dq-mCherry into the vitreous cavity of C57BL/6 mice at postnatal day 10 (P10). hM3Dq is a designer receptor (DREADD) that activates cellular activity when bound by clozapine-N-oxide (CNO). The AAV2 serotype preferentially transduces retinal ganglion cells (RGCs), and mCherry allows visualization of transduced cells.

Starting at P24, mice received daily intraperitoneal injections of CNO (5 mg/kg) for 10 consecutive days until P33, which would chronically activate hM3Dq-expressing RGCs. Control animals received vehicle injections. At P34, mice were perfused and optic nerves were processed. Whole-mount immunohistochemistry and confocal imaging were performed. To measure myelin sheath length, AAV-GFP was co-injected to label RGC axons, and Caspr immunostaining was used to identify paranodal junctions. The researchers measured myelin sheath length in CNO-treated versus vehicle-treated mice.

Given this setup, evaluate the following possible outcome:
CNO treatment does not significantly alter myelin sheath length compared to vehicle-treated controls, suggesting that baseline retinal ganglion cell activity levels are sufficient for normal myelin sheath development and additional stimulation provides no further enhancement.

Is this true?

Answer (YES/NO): NO